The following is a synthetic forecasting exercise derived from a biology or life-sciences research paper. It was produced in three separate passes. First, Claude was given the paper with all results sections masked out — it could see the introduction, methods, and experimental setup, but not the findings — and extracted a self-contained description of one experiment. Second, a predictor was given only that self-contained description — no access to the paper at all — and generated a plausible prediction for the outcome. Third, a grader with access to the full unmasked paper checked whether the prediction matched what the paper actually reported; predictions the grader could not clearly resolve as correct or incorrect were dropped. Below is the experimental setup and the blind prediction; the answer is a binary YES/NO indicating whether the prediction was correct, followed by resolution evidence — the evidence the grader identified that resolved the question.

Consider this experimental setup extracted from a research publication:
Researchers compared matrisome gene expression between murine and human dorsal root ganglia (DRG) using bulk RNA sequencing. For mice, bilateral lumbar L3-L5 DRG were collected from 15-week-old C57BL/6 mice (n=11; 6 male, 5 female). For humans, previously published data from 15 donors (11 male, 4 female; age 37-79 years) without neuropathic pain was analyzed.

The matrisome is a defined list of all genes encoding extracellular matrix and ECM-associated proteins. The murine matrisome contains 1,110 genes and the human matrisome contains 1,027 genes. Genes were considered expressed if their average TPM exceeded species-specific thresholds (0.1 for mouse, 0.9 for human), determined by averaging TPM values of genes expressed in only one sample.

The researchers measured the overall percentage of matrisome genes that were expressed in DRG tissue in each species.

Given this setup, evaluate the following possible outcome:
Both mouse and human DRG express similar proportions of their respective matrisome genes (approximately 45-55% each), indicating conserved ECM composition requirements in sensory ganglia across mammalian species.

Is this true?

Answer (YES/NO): NO